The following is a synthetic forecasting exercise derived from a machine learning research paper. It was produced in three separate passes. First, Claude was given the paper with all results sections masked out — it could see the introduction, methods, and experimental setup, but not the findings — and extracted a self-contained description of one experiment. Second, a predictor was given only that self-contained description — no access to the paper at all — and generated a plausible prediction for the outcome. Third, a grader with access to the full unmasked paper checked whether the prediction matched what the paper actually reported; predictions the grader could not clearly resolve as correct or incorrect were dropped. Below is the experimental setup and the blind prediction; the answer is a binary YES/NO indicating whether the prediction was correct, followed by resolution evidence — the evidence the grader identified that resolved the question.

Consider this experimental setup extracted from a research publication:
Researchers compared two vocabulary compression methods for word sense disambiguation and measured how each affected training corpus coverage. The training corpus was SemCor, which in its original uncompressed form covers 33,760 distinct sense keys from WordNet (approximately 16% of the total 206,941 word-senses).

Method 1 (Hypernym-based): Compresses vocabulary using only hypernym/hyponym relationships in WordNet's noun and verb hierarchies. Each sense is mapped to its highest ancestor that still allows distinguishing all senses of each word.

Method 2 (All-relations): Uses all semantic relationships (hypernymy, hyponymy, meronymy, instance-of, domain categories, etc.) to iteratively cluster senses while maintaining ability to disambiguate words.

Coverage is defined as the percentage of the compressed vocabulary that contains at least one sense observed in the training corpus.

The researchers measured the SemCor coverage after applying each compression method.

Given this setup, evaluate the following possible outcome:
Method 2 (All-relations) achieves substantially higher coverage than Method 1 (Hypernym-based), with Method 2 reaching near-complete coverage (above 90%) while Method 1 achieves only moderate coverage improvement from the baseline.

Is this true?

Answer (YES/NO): NO